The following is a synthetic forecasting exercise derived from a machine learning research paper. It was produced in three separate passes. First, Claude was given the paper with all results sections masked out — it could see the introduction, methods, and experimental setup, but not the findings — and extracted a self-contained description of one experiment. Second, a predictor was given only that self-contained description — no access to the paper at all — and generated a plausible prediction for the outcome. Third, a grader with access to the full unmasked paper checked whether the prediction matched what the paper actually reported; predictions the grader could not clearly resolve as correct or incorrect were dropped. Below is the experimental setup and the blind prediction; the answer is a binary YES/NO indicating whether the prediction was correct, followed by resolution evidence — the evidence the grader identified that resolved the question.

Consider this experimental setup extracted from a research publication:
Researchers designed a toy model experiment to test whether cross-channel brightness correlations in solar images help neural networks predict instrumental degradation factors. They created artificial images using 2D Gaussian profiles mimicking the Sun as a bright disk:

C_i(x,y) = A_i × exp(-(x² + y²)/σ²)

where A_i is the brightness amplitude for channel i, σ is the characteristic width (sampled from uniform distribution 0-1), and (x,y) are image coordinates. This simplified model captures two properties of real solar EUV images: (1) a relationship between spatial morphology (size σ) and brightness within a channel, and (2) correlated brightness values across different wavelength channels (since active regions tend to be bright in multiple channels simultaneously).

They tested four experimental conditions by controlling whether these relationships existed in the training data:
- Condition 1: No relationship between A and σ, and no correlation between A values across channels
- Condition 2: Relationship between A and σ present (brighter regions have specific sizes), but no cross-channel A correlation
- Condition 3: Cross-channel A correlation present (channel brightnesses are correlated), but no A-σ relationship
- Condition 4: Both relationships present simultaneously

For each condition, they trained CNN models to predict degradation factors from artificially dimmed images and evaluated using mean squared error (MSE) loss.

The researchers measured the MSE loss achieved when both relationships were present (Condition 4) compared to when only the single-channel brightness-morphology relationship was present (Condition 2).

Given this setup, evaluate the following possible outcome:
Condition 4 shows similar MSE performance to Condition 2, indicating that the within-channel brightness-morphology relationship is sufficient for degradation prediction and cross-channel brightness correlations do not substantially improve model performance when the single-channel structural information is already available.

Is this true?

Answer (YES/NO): NO